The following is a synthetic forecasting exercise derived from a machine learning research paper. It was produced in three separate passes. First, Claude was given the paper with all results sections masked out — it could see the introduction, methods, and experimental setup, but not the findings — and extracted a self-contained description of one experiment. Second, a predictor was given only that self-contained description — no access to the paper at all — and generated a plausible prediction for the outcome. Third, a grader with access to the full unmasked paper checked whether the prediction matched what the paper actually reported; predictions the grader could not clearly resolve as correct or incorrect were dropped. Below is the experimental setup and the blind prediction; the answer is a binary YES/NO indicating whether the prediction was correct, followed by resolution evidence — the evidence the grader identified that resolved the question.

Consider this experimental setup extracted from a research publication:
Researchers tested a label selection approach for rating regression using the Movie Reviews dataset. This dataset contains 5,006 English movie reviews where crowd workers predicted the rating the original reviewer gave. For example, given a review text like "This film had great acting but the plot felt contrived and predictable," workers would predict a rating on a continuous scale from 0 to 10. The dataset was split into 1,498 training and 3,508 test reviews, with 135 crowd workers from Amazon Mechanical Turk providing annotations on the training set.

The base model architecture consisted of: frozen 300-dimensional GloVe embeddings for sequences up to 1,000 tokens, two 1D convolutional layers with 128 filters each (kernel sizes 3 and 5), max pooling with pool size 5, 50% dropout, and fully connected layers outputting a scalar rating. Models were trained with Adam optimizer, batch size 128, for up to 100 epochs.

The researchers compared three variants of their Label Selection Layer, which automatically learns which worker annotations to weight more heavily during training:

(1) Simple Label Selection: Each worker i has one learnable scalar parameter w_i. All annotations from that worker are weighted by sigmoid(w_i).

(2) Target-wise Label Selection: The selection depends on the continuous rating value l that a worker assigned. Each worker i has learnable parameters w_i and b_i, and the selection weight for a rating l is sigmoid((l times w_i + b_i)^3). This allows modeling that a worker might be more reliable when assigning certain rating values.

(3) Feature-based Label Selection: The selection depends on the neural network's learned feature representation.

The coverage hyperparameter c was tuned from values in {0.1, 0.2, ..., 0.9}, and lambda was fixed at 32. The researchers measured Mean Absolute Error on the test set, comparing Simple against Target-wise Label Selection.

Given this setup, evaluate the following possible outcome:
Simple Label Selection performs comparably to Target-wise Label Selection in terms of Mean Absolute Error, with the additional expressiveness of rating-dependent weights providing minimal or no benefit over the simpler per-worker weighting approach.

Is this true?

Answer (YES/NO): NO